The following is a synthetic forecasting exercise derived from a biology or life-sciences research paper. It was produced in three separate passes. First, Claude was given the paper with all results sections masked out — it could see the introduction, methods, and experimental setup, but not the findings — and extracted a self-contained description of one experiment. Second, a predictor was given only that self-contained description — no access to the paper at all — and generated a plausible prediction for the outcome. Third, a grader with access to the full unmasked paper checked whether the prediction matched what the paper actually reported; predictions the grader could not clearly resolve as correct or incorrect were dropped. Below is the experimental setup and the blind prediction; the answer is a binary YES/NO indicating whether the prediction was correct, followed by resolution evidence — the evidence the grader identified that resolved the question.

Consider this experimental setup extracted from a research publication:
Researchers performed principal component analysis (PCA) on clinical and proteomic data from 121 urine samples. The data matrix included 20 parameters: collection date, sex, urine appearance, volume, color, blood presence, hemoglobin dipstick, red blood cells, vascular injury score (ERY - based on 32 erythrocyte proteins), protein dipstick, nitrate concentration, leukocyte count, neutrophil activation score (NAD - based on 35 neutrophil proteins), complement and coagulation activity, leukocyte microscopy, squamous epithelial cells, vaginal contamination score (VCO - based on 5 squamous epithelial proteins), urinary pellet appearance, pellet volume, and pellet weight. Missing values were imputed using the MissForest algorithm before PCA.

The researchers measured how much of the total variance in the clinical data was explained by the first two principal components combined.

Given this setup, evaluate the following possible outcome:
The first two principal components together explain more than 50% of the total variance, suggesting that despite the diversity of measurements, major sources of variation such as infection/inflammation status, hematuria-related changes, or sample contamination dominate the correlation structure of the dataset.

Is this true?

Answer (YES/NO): YES